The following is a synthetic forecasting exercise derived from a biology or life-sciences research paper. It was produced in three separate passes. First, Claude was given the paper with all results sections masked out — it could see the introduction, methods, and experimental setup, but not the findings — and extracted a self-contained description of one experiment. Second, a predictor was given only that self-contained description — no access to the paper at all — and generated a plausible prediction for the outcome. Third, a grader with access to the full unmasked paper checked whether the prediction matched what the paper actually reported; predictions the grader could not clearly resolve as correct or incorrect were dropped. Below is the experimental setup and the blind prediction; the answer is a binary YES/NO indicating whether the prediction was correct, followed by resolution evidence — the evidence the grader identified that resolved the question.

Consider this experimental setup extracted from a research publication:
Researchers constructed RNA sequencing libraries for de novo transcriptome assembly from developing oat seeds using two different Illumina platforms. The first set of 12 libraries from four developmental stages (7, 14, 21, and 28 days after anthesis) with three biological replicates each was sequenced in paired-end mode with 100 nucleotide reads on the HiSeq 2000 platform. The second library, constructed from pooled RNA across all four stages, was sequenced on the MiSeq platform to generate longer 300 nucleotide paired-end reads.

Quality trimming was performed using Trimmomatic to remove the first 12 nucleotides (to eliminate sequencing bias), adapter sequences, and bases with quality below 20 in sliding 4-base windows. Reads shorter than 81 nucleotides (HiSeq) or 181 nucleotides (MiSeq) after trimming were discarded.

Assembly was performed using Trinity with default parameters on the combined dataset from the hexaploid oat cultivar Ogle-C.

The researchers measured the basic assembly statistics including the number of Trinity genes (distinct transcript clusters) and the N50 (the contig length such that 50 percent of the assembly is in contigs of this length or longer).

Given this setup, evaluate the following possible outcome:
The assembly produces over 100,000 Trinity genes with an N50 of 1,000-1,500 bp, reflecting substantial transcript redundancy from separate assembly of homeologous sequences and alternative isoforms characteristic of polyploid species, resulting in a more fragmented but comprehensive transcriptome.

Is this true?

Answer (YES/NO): YES